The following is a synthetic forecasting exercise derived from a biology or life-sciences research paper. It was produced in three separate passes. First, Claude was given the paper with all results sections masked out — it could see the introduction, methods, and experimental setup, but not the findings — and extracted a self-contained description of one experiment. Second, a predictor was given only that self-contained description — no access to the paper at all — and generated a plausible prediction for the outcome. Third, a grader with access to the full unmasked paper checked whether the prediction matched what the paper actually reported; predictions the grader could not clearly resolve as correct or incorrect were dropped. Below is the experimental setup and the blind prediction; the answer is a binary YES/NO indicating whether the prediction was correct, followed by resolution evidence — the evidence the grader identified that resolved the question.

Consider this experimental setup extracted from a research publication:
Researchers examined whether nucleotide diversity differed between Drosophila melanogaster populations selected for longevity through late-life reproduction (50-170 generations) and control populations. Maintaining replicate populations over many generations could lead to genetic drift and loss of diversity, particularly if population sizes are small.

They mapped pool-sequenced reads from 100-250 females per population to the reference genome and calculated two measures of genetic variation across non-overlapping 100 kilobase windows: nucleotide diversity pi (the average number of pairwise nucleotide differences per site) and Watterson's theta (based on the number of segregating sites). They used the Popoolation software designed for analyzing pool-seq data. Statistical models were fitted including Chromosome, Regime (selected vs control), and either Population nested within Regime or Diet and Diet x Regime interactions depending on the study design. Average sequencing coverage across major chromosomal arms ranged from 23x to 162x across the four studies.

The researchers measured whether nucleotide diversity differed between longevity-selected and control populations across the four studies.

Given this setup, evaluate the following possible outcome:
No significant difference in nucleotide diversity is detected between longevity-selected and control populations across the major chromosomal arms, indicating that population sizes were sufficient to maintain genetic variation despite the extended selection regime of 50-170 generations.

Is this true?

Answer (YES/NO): NO